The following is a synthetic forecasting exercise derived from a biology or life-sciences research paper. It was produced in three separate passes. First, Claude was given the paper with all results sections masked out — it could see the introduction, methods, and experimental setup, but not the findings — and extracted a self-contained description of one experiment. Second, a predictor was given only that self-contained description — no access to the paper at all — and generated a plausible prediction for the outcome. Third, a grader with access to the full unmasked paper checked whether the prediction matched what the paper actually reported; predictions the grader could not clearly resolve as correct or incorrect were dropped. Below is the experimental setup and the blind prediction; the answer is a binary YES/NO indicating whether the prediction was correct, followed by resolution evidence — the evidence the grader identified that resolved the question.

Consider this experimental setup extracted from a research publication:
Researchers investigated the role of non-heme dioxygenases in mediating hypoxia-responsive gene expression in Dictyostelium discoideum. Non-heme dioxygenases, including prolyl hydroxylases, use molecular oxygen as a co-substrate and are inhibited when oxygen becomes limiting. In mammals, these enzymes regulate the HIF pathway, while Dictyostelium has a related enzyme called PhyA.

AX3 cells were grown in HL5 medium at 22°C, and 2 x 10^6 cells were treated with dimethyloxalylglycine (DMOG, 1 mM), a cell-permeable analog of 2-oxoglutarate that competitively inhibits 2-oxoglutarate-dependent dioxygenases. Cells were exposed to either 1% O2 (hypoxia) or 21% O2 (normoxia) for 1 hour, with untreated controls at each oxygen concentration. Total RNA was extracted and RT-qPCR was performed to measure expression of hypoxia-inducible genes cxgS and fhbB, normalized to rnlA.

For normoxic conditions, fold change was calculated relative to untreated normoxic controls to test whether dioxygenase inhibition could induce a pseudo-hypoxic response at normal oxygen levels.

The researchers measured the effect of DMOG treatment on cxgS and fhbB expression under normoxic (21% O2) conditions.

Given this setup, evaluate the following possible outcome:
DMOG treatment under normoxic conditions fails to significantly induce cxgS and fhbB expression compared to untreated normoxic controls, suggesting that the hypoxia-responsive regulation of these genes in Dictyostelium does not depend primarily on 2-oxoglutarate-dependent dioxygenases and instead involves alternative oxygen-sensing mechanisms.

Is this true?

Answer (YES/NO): YES